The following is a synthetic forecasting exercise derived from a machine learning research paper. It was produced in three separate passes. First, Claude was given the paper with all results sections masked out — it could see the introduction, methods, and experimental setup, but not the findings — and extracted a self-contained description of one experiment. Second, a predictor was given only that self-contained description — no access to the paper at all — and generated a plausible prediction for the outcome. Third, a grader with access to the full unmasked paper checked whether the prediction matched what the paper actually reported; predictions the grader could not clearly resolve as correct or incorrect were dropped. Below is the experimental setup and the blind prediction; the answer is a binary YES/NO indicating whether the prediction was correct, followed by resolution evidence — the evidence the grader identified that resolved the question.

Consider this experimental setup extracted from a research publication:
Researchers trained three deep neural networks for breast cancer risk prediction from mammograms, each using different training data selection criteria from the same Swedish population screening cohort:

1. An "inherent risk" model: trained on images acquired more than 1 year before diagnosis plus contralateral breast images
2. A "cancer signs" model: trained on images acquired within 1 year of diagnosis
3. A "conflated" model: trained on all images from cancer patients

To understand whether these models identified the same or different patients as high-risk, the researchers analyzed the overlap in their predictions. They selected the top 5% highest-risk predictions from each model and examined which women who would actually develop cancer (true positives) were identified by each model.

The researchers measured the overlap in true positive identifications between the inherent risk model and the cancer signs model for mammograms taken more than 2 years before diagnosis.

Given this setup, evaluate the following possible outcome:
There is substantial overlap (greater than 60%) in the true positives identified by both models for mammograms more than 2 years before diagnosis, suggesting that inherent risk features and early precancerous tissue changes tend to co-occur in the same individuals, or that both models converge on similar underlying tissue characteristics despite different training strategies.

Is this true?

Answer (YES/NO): NO